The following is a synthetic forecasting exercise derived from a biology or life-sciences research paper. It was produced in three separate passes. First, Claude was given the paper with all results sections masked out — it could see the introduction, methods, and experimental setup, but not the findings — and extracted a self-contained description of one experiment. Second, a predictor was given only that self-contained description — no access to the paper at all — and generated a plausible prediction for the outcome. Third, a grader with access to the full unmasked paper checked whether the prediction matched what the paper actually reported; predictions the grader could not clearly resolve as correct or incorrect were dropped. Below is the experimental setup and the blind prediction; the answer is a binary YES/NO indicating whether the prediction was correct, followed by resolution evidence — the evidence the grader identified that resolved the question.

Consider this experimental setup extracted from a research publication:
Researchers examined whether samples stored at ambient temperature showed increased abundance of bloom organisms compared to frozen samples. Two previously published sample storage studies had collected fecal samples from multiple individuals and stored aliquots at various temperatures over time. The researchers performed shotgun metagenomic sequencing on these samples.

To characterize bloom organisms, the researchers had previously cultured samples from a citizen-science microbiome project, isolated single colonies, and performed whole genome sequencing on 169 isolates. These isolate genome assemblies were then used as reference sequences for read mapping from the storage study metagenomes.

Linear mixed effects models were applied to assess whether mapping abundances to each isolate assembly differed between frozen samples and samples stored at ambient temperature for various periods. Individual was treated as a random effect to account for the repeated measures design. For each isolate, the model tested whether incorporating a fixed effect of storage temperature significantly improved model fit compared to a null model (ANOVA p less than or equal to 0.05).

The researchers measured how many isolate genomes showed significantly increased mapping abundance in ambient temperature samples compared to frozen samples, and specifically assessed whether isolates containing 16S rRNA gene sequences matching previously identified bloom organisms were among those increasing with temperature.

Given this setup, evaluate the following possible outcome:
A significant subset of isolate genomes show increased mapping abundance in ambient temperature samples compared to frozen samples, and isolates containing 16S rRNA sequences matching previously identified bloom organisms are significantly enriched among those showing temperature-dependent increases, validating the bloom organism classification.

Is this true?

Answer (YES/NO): YES